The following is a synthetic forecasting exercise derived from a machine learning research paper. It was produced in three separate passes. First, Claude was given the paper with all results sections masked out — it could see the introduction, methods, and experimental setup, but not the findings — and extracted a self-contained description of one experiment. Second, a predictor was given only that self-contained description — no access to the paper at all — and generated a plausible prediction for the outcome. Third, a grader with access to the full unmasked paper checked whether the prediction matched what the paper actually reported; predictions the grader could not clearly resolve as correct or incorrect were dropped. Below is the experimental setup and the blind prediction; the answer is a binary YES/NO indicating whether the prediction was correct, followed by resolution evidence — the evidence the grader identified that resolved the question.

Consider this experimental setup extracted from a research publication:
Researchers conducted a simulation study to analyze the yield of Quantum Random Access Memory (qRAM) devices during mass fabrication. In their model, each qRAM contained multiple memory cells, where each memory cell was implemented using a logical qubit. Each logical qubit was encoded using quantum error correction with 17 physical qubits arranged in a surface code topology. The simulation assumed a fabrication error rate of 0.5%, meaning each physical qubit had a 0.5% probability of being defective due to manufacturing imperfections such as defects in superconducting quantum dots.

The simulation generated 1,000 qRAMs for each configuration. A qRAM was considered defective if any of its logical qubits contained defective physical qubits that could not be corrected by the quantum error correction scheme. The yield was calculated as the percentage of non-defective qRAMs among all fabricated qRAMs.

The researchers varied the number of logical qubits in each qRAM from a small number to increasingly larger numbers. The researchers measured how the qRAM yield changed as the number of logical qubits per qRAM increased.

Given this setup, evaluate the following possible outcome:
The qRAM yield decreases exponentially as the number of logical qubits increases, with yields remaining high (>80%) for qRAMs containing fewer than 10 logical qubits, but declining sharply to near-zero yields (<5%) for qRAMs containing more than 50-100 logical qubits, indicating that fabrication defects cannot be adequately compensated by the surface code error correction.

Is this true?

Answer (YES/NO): NO